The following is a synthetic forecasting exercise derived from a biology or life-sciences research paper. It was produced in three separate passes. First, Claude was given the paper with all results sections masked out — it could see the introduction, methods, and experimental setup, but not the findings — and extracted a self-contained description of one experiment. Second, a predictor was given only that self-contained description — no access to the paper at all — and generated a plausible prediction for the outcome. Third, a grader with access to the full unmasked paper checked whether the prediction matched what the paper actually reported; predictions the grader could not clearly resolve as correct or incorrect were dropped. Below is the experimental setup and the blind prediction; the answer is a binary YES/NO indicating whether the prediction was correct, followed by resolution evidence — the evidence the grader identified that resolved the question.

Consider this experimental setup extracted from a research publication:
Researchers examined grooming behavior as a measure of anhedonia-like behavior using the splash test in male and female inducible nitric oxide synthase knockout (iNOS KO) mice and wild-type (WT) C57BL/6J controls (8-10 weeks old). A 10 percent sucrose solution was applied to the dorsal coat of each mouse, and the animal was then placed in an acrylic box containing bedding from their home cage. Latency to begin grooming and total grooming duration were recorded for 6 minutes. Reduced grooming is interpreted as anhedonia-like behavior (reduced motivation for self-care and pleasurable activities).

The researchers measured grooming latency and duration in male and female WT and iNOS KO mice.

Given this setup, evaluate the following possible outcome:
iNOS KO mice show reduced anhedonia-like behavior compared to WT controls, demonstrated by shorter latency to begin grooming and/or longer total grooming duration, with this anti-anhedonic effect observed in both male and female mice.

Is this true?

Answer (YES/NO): NO